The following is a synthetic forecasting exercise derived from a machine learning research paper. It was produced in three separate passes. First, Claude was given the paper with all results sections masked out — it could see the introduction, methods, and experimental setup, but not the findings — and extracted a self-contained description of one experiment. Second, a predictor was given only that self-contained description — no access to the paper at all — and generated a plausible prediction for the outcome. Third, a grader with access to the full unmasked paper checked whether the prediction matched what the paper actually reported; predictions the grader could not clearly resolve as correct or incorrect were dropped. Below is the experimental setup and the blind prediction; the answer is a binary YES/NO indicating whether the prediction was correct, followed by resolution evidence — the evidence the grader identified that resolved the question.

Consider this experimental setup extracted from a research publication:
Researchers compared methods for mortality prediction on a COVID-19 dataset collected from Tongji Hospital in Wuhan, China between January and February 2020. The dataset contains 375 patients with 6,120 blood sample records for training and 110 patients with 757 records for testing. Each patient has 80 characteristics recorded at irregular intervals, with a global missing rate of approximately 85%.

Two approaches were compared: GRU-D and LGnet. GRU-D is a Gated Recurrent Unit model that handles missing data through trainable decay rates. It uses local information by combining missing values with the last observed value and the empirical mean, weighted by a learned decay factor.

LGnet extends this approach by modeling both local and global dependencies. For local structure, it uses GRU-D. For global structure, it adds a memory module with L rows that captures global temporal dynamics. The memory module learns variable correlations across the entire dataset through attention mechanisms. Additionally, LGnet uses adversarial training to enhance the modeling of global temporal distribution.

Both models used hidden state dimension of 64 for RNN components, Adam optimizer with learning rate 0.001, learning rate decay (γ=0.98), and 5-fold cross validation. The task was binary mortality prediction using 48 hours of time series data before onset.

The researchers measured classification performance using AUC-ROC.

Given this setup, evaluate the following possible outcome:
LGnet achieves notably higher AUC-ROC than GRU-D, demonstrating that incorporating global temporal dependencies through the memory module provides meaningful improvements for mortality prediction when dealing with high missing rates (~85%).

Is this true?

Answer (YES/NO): NO